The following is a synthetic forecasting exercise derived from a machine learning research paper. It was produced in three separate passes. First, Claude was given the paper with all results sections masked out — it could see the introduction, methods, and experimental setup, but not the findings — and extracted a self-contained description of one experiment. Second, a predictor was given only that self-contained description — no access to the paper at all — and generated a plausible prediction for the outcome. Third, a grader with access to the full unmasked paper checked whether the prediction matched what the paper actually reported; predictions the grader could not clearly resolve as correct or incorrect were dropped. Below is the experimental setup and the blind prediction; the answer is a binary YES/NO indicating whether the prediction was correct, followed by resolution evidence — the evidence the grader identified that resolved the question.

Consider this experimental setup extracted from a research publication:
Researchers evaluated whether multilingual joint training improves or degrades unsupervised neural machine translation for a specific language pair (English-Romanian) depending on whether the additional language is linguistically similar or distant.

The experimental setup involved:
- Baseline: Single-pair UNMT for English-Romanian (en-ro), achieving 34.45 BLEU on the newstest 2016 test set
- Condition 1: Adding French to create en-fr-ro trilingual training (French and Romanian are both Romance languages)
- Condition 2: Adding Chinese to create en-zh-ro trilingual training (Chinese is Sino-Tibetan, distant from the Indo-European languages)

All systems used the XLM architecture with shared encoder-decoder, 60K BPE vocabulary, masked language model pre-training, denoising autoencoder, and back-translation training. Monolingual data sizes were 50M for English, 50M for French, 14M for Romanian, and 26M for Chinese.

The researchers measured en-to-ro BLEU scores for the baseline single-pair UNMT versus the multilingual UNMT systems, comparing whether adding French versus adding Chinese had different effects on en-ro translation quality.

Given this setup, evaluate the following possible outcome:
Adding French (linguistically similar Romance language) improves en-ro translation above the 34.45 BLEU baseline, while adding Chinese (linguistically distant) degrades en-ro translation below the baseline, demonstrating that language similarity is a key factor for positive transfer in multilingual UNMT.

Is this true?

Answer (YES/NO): NO